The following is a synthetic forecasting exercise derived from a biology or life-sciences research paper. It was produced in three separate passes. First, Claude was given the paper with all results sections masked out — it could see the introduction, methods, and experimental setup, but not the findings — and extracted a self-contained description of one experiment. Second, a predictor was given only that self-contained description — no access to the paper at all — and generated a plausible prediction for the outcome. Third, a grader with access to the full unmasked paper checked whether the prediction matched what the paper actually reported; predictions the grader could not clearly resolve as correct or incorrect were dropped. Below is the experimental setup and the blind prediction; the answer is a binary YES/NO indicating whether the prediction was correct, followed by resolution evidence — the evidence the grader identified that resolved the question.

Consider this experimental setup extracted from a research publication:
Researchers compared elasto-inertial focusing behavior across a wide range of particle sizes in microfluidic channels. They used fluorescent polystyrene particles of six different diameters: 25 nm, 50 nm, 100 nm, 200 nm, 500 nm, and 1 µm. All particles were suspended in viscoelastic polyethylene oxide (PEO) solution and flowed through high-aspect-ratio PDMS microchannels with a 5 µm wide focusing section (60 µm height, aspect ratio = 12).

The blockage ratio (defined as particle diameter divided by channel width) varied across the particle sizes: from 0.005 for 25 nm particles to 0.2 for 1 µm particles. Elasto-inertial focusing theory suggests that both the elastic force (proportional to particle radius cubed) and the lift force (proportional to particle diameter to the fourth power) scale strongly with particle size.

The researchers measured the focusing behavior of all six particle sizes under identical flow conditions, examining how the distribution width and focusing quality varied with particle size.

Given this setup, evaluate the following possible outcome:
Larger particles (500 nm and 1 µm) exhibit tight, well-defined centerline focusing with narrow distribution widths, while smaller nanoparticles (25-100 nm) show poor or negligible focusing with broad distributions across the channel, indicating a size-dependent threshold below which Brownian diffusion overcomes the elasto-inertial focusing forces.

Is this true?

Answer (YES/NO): NO